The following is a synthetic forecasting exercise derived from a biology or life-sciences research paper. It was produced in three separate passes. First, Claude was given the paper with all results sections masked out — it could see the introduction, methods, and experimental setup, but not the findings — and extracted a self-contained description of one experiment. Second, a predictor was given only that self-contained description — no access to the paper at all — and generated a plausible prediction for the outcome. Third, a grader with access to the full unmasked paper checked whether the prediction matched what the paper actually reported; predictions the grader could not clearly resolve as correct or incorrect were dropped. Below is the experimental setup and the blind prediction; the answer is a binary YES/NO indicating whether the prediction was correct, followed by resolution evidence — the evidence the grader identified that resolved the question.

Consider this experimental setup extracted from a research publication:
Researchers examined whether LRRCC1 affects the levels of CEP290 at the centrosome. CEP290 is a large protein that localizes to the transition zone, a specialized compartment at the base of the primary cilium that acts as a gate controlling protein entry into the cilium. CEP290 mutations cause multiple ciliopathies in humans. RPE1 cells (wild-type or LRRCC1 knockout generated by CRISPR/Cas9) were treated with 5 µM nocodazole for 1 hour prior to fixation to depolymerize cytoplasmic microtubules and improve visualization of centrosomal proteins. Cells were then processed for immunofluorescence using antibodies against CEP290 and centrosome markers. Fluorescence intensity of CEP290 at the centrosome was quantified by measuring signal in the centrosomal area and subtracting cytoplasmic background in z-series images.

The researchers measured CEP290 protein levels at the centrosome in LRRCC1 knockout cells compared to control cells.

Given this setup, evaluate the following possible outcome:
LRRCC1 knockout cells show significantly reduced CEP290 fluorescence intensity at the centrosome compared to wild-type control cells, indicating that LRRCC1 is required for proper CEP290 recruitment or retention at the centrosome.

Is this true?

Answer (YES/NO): NO